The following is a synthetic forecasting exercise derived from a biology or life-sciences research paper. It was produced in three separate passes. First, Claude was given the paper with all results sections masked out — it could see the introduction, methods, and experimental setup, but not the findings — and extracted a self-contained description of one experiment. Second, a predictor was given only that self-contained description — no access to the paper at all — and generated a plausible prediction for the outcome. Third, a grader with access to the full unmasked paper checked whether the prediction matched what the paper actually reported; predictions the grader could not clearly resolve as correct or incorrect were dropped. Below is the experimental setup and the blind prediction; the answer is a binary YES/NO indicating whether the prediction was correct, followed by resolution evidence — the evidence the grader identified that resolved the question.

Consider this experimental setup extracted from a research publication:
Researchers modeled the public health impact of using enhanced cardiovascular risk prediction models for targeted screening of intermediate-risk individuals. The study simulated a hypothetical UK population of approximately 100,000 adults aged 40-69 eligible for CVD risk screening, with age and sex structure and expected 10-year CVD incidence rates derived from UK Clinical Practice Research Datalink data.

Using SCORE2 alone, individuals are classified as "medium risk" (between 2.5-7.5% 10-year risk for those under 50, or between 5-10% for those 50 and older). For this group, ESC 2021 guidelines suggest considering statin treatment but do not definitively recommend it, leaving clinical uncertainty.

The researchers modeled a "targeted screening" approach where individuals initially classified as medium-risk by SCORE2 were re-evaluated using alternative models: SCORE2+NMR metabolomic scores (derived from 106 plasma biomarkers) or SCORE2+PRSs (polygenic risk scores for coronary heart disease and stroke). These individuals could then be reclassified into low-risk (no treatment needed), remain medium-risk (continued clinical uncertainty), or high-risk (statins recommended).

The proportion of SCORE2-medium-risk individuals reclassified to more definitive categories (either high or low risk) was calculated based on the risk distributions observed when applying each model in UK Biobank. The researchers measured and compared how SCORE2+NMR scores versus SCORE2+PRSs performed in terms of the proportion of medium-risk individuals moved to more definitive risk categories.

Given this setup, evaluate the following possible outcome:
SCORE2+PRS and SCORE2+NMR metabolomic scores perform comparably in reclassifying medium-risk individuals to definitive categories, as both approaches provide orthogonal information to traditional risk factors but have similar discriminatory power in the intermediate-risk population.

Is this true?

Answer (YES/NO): NO